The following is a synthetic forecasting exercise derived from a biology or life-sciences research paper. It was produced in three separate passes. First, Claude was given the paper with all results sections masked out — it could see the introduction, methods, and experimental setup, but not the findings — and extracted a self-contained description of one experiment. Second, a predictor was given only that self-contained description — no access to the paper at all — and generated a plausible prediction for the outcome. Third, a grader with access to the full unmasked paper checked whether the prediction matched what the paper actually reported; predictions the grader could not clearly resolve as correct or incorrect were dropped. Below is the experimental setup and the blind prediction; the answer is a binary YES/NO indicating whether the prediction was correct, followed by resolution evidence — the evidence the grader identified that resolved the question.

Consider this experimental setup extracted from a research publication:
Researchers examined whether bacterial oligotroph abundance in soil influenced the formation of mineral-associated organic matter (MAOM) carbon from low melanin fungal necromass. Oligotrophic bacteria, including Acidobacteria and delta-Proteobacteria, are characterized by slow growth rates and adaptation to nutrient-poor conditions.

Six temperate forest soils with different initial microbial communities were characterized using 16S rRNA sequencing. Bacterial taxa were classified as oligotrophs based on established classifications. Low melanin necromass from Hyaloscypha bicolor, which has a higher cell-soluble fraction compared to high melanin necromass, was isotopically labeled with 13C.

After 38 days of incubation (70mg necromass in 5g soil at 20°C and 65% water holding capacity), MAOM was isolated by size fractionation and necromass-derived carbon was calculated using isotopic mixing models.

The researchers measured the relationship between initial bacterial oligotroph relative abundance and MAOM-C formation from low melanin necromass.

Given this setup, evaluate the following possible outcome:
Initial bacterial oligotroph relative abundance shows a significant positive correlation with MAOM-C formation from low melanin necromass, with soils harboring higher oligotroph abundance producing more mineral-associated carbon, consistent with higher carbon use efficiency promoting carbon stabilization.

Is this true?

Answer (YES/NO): YES